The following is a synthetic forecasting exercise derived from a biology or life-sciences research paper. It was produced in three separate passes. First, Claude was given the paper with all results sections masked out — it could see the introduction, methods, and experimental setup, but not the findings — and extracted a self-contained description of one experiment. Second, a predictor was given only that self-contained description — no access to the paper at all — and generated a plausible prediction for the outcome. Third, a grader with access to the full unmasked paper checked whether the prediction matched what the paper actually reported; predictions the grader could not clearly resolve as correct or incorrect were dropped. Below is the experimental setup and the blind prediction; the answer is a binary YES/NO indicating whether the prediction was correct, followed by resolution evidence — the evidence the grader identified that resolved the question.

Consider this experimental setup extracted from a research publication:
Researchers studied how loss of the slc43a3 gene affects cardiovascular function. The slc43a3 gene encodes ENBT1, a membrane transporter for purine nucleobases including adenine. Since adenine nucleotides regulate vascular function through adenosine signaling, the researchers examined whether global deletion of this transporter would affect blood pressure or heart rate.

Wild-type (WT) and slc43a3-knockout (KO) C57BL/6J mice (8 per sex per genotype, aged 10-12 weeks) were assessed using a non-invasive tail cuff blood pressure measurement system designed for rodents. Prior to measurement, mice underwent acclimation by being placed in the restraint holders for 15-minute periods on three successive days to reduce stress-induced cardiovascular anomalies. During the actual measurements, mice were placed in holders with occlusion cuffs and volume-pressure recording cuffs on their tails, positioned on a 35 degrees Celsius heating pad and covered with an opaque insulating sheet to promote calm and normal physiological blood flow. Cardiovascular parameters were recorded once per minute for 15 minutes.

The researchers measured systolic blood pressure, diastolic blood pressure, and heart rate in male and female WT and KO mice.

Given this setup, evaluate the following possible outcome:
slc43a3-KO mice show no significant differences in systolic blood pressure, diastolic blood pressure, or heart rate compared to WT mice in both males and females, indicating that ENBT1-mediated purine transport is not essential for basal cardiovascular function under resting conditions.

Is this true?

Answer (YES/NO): NO